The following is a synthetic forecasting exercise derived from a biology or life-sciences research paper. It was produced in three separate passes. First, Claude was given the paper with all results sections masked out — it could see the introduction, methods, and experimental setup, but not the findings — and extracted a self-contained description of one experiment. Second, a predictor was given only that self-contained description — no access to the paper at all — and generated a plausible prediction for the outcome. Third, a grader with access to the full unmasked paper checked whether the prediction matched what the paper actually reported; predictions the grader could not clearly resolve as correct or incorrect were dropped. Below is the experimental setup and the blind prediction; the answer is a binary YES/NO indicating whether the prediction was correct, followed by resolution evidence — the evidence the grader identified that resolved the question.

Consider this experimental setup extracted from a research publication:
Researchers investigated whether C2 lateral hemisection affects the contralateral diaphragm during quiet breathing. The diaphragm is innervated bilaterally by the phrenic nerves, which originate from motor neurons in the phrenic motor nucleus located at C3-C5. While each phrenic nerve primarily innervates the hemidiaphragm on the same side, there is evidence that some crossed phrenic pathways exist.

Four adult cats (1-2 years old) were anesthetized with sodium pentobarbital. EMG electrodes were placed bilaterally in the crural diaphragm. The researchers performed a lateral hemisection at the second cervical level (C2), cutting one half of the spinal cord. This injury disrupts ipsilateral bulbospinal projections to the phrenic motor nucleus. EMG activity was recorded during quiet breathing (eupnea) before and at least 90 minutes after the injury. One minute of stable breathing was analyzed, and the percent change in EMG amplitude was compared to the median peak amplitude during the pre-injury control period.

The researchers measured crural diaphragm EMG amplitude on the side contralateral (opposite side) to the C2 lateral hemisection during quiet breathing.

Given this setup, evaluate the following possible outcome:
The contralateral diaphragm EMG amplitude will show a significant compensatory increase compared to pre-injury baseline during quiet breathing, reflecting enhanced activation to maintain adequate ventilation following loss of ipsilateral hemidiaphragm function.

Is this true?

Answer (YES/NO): NO